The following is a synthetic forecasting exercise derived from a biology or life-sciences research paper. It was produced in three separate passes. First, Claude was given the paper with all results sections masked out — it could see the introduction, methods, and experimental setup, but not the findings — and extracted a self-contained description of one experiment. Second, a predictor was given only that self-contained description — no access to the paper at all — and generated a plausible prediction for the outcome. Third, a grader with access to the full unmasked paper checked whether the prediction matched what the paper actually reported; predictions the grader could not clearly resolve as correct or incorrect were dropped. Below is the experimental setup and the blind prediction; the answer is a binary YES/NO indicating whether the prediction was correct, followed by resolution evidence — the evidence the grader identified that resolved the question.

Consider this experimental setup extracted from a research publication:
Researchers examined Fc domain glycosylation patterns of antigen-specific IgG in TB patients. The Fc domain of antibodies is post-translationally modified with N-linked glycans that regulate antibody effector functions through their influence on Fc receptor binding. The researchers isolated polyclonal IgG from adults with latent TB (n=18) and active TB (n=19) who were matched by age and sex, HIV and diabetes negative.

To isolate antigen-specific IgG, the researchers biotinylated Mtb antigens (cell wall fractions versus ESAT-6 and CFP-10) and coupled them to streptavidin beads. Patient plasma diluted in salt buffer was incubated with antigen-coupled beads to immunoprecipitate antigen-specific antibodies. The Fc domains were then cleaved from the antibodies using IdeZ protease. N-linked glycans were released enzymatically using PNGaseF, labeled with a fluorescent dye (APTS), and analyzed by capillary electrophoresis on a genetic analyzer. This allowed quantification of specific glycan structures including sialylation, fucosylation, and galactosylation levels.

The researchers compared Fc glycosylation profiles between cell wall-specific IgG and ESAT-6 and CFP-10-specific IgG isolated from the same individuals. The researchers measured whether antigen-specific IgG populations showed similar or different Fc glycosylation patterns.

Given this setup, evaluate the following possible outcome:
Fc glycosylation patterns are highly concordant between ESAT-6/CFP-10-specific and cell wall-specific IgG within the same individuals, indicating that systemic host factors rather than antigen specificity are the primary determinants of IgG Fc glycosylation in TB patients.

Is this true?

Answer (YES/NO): NO